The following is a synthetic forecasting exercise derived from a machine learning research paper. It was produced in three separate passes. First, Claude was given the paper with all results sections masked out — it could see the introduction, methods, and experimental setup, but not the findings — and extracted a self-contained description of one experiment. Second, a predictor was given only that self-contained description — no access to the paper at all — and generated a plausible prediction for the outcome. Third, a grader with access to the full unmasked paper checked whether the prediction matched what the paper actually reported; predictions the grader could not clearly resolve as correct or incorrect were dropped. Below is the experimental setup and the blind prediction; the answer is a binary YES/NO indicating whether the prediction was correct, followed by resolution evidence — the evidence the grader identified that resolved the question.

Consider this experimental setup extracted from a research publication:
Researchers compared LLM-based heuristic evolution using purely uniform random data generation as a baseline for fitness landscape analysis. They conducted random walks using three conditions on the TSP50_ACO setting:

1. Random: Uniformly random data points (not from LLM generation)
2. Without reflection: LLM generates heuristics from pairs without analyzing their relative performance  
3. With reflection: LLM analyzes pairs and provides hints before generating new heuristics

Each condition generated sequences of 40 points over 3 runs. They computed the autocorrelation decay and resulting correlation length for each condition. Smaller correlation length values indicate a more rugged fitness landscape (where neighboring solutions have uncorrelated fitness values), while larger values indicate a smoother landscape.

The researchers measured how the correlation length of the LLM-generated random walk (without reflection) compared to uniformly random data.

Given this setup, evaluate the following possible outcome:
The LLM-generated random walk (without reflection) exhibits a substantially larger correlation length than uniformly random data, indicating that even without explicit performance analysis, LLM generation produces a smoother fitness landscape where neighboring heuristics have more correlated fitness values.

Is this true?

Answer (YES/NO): NO